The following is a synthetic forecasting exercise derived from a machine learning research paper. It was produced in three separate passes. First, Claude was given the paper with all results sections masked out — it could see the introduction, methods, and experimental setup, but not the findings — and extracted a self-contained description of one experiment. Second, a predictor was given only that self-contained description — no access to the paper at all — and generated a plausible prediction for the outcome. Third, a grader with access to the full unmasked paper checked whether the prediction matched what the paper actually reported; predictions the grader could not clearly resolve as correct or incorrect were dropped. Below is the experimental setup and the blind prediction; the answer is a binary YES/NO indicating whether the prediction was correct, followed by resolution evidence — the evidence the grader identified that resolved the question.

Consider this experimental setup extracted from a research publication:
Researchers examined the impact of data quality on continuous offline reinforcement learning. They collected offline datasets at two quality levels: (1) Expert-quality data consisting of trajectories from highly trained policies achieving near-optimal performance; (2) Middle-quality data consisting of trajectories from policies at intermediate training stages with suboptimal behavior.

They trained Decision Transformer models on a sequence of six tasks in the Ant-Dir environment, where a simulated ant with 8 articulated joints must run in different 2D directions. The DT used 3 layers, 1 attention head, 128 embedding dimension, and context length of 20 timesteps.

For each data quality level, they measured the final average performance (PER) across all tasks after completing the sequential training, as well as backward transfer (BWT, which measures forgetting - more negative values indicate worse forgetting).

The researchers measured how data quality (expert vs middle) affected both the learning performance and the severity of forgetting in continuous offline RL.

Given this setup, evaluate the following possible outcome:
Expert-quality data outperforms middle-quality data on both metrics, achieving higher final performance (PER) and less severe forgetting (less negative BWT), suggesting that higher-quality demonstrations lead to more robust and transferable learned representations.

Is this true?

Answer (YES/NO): NO